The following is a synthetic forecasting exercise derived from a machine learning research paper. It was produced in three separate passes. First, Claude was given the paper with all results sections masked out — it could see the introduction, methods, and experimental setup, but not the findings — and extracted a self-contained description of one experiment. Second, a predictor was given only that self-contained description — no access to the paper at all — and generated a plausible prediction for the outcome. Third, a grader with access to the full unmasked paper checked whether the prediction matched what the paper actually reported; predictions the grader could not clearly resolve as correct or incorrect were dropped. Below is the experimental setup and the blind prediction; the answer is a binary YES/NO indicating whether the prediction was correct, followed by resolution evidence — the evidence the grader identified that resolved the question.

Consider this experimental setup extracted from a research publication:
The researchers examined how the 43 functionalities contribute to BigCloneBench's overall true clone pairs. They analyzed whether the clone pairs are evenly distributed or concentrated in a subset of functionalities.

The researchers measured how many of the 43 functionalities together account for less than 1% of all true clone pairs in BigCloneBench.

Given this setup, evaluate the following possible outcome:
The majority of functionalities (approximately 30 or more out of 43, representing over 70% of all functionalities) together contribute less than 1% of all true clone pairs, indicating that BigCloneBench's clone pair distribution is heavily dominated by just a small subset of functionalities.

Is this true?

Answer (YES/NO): NO